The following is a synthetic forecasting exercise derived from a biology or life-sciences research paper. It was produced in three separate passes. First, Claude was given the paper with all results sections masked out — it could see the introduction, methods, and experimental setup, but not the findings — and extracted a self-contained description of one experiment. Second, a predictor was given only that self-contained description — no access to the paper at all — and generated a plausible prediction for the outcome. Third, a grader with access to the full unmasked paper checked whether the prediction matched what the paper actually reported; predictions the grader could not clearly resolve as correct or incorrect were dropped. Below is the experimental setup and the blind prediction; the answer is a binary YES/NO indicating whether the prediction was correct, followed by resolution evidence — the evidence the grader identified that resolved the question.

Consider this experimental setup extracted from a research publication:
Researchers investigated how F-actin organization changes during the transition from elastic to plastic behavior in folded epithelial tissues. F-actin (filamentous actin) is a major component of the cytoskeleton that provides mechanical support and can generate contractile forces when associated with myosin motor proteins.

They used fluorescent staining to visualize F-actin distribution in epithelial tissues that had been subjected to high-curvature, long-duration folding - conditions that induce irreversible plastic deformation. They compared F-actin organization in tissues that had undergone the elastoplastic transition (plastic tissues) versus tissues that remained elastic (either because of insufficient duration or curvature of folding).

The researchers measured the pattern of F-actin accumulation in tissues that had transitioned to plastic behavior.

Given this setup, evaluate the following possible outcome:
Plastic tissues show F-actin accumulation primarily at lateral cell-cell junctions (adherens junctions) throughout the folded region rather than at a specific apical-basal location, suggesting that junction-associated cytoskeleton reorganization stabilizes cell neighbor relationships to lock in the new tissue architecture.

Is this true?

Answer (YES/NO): NO